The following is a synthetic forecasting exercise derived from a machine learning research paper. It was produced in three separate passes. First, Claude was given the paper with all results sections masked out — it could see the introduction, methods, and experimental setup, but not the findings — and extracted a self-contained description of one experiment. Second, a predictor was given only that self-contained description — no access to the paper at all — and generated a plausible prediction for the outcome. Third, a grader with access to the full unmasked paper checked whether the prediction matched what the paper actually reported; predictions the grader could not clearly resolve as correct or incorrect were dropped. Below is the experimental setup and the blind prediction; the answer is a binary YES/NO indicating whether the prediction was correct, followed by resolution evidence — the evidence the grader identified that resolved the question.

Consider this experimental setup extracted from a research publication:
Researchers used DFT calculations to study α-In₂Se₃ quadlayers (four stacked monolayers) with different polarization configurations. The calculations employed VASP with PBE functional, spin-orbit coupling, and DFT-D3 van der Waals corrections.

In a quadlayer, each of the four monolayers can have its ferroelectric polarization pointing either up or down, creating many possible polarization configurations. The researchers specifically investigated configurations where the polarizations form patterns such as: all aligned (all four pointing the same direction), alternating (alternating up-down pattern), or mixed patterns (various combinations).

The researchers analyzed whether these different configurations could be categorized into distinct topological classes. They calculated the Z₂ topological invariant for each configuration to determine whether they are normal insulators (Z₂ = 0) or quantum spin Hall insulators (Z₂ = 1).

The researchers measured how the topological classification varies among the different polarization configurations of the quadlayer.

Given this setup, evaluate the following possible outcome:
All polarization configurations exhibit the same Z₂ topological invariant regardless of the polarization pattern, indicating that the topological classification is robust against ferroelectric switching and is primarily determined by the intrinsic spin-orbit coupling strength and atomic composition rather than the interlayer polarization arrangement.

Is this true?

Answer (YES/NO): NO